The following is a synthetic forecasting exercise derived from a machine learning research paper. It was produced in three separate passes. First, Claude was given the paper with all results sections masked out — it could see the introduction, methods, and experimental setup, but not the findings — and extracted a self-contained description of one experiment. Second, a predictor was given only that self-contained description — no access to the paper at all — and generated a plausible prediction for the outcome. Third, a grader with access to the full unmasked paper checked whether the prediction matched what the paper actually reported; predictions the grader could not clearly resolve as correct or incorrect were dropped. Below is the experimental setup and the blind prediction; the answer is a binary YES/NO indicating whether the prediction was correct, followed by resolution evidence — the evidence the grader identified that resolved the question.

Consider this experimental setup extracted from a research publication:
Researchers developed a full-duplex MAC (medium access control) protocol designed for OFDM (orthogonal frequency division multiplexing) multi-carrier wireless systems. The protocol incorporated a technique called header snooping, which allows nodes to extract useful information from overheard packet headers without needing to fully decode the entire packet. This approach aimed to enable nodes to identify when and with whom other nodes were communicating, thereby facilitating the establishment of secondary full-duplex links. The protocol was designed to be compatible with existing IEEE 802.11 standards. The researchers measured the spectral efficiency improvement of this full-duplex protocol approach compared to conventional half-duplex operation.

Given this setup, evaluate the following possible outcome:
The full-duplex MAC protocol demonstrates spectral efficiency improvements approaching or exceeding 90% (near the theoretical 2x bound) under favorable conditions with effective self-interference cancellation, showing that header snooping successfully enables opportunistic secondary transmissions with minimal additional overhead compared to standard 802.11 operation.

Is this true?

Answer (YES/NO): NO